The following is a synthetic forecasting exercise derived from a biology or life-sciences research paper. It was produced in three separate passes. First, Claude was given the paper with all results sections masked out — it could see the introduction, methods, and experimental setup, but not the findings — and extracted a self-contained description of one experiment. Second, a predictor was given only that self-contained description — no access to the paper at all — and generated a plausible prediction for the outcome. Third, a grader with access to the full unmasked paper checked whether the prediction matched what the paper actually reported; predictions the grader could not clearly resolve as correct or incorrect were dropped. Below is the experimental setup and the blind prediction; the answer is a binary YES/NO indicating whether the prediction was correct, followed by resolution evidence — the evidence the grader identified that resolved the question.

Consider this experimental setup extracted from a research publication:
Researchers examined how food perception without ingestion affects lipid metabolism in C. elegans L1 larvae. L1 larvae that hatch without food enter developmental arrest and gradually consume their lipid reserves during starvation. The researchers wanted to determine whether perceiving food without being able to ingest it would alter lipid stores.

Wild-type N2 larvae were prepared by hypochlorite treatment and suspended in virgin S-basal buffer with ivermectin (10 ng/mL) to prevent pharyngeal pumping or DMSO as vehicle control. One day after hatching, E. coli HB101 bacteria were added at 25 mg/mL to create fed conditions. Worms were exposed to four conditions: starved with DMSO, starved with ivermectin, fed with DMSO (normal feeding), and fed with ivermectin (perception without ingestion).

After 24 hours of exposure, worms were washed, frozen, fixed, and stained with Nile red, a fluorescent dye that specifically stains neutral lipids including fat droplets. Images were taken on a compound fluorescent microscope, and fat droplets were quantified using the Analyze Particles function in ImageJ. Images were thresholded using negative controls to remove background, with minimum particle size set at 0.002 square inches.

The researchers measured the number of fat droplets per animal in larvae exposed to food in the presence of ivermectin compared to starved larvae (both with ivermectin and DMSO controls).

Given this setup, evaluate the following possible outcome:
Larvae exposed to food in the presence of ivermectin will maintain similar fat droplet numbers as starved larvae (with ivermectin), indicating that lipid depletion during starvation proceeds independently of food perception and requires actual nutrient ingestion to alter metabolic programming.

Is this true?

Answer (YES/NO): NO